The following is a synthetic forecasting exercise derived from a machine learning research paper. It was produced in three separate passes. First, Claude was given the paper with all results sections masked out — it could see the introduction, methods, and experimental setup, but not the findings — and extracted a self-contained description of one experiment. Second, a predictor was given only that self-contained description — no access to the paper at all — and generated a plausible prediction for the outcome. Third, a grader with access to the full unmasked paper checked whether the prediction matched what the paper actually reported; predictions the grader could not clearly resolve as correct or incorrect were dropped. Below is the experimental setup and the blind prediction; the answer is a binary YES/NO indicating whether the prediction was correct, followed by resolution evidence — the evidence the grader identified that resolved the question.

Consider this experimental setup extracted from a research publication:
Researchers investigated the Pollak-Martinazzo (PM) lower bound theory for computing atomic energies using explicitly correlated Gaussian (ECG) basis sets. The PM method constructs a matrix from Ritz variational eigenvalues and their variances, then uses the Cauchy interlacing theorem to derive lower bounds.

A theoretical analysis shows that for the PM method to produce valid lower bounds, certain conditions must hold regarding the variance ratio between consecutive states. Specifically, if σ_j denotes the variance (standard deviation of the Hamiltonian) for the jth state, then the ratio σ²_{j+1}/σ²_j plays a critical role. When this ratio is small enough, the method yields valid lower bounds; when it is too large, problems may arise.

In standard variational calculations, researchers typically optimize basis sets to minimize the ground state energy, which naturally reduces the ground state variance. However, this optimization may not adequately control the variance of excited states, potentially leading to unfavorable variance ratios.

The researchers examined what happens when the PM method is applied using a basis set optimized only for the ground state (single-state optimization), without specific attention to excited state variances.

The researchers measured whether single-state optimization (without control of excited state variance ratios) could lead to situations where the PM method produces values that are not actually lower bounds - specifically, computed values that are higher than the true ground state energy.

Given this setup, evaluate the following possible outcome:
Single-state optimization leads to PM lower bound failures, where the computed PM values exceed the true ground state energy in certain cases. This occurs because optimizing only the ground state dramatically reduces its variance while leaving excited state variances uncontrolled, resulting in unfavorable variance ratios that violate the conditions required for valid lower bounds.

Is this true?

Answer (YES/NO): NO